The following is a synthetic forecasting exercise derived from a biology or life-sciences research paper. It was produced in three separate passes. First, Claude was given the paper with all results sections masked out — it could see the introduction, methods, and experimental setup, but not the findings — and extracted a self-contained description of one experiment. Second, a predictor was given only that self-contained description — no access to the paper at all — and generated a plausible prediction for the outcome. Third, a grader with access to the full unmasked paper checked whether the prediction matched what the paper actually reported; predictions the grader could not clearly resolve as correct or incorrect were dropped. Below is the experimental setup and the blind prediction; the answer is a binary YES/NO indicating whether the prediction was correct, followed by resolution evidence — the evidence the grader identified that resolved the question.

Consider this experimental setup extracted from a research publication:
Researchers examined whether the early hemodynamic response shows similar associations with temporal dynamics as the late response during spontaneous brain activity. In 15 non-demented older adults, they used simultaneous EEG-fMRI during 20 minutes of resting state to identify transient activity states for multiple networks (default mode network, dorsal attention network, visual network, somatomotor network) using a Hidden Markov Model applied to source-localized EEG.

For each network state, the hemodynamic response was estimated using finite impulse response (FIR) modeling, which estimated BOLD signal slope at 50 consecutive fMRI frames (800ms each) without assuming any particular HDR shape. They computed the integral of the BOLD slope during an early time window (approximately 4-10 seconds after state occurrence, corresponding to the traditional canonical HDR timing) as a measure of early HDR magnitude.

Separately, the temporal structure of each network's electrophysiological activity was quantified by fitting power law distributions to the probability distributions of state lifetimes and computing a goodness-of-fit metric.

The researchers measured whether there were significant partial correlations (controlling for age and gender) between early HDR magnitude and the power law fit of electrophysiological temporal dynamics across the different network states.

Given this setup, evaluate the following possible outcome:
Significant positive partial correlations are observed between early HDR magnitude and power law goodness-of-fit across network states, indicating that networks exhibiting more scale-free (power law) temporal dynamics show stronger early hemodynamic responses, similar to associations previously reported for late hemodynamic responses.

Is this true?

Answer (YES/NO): NO